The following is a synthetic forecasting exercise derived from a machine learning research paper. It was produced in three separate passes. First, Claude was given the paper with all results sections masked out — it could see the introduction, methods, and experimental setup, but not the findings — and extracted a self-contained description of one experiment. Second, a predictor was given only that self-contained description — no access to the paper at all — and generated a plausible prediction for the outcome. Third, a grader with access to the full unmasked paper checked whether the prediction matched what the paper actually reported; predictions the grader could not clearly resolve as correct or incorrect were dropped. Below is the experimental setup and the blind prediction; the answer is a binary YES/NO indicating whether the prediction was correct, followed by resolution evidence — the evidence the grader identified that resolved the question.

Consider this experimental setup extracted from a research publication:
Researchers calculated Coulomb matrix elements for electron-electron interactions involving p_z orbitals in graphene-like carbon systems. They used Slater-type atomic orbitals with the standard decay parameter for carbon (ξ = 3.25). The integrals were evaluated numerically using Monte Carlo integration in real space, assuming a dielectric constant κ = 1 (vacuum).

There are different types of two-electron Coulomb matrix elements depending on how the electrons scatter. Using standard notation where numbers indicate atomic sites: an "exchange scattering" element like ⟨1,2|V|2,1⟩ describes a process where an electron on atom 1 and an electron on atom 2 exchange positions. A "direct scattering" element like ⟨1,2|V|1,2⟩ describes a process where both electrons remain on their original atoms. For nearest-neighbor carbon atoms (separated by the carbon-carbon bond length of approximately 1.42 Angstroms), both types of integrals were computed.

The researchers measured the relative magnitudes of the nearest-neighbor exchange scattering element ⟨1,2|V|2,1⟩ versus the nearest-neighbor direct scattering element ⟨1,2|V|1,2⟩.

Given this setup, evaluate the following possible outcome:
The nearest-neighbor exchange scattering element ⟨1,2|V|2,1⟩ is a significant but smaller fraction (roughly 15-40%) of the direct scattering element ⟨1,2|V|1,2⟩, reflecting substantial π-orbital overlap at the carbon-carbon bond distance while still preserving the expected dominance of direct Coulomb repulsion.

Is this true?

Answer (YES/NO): NO